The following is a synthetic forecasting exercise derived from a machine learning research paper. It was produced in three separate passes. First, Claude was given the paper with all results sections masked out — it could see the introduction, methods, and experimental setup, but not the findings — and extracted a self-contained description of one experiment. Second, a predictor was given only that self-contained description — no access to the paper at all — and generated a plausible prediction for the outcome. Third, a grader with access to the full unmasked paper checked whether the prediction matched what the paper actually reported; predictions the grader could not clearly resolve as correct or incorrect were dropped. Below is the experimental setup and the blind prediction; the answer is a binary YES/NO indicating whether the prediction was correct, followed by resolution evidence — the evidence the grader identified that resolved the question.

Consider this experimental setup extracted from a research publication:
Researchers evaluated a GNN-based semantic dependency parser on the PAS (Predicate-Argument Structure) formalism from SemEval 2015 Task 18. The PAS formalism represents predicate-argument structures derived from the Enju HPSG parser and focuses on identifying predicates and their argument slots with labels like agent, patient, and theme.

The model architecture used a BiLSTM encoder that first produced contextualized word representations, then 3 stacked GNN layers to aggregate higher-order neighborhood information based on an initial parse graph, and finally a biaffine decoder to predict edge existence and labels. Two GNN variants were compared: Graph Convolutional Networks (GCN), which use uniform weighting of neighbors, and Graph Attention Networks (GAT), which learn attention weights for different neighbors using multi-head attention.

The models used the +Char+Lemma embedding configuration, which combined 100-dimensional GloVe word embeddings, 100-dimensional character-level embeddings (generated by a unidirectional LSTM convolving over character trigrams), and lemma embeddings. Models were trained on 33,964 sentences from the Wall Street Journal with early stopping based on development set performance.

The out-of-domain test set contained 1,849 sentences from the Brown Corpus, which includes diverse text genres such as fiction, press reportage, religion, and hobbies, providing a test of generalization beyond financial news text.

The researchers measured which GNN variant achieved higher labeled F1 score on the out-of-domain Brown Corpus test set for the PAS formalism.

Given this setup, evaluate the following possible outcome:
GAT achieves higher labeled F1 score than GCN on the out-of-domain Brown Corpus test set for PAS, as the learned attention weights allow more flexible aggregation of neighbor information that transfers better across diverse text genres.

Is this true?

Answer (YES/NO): YES